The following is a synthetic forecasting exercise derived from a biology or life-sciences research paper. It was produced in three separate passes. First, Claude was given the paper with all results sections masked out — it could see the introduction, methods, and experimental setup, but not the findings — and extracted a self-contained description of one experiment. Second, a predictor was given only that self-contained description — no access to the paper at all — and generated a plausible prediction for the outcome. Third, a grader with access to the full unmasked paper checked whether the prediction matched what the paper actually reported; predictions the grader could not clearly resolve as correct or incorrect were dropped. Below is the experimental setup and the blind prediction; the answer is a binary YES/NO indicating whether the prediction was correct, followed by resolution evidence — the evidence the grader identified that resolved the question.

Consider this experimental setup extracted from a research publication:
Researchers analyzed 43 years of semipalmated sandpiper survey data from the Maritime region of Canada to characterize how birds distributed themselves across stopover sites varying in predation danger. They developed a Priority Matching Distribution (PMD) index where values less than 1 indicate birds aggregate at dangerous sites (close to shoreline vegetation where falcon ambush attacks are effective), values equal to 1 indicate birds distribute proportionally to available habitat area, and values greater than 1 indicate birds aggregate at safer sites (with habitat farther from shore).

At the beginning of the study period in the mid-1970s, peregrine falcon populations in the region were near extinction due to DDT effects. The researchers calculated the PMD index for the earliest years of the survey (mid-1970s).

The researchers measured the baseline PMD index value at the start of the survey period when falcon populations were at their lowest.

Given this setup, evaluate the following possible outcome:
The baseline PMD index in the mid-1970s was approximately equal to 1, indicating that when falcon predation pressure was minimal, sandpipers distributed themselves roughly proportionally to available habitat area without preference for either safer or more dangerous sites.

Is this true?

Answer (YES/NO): NO